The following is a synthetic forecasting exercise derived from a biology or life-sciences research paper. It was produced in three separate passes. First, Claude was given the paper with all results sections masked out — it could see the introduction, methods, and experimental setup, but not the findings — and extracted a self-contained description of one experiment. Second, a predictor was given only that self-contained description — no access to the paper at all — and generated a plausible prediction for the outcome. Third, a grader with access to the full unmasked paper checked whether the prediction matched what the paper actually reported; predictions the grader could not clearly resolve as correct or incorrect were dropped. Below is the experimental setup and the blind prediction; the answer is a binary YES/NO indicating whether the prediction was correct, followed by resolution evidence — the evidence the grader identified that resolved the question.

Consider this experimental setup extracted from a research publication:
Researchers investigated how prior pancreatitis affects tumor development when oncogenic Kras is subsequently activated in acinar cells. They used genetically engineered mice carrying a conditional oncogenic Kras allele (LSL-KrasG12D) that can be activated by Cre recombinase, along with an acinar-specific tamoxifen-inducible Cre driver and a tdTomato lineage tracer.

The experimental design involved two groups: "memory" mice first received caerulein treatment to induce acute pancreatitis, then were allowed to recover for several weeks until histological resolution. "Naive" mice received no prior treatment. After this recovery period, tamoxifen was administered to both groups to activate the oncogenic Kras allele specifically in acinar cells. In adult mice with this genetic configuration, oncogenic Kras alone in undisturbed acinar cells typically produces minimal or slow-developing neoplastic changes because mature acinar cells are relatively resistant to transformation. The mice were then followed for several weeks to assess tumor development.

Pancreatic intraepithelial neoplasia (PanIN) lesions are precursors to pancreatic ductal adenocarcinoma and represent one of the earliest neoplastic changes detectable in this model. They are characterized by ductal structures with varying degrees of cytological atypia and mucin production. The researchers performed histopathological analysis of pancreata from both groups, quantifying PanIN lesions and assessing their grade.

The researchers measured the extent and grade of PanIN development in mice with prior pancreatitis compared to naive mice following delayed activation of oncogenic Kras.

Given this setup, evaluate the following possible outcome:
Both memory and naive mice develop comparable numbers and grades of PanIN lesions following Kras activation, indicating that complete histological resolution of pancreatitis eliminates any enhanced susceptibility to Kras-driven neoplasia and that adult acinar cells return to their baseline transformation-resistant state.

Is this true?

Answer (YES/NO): NO